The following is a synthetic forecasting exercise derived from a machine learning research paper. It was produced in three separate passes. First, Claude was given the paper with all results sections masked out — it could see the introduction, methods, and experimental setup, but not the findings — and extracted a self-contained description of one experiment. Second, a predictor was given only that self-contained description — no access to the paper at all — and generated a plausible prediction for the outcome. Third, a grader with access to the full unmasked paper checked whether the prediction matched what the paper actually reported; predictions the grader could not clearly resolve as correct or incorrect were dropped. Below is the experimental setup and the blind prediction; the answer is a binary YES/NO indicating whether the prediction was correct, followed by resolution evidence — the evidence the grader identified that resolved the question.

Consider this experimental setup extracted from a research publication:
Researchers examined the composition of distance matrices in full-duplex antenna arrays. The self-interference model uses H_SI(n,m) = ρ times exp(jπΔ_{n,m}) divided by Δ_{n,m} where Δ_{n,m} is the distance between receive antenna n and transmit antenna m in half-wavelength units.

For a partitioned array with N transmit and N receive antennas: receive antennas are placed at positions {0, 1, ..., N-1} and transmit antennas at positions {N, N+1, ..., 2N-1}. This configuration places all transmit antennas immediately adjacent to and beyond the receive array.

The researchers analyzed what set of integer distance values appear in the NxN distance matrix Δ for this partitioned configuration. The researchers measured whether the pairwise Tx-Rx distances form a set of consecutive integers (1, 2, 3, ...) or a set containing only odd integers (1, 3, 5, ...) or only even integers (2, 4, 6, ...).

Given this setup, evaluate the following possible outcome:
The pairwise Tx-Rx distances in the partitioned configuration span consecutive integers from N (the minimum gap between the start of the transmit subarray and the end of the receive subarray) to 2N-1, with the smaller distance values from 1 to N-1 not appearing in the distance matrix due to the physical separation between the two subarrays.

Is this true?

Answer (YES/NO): NO